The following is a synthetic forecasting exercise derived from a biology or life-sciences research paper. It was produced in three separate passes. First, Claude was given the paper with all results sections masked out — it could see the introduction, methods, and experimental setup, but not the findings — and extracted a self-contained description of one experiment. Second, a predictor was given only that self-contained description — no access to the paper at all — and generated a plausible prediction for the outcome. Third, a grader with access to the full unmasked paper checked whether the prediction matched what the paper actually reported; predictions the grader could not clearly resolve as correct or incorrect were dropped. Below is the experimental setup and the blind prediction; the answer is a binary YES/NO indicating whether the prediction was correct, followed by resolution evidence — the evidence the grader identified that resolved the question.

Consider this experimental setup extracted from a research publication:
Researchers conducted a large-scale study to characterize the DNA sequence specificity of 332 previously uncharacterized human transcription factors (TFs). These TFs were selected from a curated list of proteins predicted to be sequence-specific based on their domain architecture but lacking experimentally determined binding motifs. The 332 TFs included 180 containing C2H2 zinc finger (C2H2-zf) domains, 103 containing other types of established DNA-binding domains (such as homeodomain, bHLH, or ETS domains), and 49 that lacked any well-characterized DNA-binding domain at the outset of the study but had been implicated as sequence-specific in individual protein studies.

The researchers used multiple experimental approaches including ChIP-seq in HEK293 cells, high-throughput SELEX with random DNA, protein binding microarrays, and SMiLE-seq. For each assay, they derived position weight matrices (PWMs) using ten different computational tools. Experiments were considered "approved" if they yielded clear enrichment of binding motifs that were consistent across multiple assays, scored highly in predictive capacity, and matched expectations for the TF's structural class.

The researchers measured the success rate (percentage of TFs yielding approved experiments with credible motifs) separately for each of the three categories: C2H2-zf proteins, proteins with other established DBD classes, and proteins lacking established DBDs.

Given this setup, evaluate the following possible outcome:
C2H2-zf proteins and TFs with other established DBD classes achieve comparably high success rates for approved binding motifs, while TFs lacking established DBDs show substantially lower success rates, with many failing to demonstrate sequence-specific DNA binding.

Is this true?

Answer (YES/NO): NO